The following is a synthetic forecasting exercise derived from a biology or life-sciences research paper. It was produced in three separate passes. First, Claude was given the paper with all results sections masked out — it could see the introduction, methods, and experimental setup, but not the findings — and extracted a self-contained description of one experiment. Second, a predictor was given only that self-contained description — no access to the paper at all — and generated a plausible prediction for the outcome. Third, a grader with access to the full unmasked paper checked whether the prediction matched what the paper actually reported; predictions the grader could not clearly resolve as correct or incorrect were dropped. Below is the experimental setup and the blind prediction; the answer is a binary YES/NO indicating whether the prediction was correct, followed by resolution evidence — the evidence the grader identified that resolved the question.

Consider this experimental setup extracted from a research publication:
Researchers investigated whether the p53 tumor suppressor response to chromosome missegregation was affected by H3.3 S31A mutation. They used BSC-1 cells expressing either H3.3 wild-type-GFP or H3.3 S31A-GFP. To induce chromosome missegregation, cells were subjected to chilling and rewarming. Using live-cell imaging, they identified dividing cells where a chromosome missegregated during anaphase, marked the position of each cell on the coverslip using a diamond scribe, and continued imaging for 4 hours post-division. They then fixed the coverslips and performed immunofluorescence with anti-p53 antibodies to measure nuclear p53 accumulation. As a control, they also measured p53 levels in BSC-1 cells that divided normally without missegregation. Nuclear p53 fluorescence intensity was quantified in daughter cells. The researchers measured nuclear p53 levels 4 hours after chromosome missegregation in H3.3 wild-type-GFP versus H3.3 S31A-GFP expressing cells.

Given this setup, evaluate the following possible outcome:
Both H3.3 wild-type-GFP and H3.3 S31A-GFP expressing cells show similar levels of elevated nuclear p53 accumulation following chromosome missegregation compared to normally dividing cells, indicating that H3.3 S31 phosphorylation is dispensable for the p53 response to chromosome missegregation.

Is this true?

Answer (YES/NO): NO